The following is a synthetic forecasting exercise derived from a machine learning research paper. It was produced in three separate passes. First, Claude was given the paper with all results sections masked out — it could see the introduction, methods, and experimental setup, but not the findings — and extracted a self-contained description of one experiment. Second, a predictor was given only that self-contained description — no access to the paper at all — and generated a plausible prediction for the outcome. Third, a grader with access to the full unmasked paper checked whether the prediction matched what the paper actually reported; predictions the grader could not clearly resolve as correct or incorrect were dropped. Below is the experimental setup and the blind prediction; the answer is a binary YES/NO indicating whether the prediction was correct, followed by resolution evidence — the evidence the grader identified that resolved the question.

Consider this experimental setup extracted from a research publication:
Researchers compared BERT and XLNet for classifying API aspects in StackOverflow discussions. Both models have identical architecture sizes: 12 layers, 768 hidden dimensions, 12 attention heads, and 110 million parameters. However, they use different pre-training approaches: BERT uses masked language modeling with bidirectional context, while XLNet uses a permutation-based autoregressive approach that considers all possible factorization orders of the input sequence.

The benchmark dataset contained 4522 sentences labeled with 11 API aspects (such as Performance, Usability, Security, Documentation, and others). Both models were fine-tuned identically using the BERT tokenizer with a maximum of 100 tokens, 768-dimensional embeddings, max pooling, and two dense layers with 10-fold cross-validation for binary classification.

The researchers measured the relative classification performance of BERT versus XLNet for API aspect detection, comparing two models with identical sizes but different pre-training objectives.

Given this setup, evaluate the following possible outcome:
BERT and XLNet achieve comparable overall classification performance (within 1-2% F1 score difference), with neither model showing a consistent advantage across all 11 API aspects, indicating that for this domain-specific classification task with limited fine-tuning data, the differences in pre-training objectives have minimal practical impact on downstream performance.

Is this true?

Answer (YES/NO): NO